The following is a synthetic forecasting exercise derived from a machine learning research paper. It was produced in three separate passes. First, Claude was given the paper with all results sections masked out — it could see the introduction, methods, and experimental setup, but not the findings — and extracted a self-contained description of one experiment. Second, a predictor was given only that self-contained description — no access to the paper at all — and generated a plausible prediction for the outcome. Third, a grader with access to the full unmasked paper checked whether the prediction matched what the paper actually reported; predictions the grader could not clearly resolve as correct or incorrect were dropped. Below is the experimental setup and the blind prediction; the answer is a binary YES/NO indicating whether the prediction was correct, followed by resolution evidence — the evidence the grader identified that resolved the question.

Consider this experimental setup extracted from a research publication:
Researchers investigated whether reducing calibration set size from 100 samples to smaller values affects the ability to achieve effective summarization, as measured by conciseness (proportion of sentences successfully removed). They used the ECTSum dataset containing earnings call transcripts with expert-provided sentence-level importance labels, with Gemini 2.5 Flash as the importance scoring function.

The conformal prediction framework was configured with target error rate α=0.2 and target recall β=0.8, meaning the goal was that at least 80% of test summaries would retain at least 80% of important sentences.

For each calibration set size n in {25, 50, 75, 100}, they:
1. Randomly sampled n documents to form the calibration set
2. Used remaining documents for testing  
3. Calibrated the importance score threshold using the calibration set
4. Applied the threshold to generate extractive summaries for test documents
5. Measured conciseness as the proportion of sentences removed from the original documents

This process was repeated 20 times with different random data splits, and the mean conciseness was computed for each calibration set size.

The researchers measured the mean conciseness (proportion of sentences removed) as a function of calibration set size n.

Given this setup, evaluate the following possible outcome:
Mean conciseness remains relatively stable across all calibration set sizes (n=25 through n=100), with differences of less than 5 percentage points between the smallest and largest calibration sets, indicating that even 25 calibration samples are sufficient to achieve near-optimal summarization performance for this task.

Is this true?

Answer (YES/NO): NO